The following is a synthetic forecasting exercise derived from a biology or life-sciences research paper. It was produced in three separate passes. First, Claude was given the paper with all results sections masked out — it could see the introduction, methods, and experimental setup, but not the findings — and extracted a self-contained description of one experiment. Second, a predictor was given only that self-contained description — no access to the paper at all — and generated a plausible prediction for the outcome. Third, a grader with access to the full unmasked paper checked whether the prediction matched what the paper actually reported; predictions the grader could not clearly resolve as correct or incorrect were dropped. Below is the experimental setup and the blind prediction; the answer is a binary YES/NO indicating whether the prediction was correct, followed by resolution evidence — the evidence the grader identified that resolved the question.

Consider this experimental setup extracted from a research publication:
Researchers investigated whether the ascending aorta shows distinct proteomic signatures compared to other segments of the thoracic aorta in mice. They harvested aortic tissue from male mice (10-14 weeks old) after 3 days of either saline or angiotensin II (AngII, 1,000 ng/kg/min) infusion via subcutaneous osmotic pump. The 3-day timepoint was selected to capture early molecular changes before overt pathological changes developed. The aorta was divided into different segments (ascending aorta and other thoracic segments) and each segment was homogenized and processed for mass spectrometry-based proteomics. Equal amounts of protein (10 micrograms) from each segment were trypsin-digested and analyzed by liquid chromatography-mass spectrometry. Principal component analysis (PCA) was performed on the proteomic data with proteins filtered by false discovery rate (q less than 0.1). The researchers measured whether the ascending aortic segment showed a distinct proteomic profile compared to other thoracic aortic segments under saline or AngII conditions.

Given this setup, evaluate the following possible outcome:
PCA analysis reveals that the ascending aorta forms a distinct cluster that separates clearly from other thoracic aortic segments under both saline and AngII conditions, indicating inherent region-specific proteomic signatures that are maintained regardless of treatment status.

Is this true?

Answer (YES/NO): NO